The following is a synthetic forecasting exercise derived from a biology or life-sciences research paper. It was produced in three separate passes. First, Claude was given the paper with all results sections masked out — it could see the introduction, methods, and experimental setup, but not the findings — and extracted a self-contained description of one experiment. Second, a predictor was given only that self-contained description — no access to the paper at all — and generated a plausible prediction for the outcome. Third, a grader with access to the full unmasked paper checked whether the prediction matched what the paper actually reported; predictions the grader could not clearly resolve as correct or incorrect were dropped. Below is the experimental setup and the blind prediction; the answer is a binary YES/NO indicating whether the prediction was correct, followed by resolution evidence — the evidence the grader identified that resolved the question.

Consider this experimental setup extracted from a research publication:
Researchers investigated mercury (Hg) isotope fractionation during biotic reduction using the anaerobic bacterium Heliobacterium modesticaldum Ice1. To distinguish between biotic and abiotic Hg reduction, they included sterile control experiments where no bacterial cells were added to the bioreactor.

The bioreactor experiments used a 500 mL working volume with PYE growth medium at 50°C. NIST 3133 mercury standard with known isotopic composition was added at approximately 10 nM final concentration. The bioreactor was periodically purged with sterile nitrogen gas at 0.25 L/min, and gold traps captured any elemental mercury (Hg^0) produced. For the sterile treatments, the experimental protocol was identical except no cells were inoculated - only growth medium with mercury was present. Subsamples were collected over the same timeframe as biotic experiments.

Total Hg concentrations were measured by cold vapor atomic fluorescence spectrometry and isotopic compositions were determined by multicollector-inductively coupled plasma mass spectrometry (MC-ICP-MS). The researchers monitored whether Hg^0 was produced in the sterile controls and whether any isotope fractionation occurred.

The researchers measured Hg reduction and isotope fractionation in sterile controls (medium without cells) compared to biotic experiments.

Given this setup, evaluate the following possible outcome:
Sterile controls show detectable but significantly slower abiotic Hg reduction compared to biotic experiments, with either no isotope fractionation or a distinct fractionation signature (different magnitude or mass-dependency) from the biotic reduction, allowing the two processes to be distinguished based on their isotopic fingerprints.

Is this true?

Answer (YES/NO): NO